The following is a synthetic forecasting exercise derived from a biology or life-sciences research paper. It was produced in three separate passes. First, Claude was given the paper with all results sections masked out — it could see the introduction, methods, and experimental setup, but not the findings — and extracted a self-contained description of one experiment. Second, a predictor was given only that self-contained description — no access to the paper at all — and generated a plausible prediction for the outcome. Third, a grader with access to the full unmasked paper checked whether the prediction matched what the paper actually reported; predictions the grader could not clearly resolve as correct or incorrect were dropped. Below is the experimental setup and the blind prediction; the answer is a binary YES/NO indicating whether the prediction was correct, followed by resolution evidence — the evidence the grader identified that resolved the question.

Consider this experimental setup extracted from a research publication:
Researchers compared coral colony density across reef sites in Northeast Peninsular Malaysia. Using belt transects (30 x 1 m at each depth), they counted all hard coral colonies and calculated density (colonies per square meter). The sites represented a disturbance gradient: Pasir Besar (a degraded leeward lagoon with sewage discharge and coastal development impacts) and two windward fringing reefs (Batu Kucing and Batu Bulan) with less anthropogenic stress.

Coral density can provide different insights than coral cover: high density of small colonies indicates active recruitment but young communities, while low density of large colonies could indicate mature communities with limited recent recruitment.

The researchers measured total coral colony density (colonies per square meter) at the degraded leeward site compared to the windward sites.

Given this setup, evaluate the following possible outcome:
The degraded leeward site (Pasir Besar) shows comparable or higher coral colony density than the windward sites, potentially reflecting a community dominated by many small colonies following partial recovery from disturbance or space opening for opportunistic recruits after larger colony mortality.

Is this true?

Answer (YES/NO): NO